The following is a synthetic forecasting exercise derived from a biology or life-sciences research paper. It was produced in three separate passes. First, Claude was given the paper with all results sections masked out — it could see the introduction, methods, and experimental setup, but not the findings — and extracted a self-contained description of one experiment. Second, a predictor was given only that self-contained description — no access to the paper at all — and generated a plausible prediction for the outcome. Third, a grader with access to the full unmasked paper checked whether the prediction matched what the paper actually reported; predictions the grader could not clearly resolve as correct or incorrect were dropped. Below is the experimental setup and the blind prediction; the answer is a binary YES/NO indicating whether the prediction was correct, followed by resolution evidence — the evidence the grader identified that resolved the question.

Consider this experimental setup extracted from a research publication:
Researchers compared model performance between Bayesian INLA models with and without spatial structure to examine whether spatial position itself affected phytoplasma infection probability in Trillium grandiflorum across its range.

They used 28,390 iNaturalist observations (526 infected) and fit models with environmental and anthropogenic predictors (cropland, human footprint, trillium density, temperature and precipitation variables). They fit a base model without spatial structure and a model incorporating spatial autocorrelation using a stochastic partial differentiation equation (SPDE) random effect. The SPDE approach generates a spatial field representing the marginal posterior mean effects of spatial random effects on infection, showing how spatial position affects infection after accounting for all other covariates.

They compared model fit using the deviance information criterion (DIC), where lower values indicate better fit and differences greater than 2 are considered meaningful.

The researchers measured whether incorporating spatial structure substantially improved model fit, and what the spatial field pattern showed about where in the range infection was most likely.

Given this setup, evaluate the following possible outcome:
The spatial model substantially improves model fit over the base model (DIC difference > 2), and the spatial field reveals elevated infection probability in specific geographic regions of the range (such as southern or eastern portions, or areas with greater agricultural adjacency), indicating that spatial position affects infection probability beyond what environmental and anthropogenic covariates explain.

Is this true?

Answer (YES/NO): NO